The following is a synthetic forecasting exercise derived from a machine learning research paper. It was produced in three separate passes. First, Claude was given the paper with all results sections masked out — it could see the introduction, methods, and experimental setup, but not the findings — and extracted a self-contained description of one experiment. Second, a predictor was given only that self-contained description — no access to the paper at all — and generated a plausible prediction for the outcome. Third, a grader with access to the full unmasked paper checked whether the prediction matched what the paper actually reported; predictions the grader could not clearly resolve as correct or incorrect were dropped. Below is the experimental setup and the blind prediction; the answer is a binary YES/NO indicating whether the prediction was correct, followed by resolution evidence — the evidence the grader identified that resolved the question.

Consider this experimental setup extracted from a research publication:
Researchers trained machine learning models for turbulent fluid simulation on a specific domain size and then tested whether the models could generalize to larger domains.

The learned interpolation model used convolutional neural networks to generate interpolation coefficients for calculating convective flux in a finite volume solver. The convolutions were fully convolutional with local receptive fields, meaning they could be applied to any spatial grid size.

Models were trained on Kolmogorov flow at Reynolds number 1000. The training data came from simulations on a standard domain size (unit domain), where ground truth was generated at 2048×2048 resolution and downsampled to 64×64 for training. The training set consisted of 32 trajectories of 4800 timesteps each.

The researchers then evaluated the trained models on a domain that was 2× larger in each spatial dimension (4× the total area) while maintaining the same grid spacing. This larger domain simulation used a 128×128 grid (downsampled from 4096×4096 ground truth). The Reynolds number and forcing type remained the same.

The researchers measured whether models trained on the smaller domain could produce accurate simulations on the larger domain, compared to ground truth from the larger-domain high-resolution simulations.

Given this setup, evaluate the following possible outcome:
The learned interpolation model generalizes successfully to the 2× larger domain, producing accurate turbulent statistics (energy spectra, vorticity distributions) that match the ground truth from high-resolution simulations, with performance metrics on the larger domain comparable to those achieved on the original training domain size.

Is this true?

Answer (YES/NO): YES